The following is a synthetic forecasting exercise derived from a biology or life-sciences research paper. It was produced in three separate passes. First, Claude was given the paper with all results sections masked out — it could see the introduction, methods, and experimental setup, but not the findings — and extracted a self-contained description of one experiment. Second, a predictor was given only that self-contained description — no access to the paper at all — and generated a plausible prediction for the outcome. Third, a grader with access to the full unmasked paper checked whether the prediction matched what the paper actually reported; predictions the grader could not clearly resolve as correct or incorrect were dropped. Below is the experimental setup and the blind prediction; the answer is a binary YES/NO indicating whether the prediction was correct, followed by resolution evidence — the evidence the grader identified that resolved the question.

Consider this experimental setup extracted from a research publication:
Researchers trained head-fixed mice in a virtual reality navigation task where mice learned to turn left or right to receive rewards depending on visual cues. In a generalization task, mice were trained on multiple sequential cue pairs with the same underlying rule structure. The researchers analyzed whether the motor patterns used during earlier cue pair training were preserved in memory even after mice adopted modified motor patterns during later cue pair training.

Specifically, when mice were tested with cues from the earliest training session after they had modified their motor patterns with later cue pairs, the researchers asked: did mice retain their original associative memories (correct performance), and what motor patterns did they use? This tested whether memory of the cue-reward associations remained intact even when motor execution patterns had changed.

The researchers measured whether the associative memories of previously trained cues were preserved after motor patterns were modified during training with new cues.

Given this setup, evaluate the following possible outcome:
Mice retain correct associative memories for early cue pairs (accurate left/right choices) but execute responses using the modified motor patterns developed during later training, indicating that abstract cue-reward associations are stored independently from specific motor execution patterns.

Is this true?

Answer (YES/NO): YES